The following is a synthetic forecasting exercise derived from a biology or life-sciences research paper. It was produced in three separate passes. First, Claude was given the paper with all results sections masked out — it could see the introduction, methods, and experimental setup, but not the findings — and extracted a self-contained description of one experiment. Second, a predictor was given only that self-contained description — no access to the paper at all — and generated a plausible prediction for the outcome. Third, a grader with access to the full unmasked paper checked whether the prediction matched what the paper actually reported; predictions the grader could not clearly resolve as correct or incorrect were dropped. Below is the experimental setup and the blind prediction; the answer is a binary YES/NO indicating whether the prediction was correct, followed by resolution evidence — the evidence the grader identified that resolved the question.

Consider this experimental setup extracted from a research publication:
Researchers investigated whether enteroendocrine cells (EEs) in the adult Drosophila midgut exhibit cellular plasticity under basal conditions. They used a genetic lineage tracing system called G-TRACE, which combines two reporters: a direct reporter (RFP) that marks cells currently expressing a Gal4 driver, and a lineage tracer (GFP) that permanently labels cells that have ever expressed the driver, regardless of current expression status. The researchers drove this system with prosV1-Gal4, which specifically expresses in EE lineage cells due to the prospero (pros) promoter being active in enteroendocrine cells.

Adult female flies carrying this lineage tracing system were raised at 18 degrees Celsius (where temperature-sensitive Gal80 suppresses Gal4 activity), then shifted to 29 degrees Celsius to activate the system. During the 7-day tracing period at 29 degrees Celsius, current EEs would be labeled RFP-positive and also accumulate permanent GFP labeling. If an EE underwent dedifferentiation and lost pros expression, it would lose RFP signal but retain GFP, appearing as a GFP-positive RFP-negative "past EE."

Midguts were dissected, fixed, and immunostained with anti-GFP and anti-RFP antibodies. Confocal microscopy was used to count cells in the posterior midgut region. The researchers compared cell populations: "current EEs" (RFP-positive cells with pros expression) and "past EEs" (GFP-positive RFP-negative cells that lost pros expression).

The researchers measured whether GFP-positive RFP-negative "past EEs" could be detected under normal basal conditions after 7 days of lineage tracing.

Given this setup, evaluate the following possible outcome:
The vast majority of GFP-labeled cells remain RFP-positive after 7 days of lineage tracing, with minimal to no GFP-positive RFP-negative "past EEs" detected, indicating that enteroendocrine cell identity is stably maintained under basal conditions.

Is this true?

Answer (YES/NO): NO